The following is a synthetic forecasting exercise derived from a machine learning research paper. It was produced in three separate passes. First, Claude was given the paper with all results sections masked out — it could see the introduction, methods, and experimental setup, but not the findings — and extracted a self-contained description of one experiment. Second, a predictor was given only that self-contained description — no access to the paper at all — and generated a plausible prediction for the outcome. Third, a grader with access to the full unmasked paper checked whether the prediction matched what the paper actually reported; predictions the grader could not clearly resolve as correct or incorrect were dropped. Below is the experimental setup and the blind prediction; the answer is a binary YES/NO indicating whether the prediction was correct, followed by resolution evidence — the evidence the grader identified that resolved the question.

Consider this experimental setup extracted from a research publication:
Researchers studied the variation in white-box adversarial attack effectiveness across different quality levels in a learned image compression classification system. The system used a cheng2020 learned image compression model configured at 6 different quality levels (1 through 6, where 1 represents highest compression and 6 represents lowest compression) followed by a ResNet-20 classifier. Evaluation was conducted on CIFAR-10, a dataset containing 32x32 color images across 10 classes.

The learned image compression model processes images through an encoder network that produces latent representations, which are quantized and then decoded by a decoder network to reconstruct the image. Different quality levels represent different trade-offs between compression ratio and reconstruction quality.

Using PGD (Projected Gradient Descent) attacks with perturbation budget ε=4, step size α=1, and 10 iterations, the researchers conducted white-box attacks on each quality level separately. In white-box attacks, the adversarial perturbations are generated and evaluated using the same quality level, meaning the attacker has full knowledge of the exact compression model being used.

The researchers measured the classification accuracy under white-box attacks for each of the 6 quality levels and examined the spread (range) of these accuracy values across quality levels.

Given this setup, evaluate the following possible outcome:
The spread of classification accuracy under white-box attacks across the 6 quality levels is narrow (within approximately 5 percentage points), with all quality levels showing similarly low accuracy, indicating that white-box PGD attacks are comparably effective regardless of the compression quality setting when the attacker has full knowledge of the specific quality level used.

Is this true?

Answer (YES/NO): YES